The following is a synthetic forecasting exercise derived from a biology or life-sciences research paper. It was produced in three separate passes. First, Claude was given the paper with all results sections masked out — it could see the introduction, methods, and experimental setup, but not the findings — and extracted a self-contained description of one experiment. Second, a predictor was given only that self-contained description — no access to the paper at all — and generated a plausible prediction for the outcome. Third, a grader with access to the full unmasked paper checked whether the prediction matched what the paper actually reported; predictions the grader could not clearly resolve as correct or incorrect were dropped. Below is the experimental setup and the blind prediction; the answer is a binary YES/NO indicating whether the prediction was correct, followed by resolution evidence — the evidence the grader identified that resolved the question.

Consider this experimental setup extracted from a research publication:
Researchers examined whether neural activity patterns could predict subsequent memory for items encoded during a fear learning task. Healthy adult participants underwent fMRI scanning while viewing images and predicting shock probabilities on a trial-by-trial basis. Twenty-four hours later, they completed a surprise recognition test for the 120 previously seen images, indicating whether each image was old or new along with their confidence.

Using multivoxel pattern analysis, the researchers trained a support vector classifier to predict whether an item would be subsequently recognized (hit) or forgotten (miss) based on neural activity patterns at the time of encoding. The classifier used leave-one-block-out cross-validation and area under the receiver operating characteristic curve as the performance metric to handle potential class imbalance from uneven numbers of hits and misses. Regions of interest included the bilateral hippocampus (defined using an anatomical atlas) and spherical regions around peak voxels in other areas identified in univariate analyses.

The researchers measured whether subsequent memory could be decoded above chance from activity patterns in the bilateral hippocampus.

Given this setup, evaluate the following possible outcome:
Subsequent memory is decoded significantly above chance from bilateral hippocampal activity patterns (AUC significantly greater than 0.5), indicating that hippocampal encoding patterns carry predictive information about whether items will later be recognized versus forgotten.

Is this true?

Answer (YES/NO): NO